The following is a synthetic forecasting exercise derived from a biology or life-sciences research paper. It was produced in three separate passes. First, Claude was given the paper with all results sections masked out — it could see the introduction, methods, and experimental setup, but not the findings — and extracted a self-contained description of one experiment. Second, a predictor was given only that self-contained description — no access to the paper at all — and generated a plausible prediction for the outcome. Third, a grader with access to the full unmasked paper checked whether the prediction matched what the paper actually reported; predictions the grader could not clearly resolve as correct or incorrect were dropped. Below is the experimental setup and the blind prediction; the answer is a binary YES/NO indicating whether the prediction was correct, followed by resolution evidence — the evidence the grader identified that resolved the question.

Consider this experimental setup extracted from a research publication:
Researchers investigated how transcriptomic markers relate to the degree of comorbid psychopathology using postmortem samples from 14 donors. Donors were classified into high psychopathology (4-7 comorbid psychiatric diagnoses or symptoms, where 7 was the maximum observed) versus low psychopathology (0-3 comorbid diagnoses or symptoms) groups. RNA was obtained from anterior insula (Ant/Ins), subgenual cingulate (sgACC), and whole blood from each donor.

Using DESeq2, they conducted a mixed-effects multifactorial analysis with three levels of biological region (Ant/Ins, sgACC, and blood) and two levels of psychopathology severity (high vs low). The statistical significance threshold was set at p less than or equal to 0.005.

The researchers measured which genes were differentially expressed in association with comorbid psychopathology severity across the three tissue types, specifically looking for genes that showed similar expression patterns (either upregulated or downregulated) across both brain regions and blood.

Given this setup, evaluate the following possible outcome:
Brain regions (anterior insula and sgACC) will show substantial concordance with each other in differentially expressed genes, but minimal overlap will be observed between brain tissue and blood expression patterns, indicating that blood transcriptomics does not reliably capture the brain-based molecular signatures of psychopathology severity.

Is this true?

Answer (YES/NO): NO